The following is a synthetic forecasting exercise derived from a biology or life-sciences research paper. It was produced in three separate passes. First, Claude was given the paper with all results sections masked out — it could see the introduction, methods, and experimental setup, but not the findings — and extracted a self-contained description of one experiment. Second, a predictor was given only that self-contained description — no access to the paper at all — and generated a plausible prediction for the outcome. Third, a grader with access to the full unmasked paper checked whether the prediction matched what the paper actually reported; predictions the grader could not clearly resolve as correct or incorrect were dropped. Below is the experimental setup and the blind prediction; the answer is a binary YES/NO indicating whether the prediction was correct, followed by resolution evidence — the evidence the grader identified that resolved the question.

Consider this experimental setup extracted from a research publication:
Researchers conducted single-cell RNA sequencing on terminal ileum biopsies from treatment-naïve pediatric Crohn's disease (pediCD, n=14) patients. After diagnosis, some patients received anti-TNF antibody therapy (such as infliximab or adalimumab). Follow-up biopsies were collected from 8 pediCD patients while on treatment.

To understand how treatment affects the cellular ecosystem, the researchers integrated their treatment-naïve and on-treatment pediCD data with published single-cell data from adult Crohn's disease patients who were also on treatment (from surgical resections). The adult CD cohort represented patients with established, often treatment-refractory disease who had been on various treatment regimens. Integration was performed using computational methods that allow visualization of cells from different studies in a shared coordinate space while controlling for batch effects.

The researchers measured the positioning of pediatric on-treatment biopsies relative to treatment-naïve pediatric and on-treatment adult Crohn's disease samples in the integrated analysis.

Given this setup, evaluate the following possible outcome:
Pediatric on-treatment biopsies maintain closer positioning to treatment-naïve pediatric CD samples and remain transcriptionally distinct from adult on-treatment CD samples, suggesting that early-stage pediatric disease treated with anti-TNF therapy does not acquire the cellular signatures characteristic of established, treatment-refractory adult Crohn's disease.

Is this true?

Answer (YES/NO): NO